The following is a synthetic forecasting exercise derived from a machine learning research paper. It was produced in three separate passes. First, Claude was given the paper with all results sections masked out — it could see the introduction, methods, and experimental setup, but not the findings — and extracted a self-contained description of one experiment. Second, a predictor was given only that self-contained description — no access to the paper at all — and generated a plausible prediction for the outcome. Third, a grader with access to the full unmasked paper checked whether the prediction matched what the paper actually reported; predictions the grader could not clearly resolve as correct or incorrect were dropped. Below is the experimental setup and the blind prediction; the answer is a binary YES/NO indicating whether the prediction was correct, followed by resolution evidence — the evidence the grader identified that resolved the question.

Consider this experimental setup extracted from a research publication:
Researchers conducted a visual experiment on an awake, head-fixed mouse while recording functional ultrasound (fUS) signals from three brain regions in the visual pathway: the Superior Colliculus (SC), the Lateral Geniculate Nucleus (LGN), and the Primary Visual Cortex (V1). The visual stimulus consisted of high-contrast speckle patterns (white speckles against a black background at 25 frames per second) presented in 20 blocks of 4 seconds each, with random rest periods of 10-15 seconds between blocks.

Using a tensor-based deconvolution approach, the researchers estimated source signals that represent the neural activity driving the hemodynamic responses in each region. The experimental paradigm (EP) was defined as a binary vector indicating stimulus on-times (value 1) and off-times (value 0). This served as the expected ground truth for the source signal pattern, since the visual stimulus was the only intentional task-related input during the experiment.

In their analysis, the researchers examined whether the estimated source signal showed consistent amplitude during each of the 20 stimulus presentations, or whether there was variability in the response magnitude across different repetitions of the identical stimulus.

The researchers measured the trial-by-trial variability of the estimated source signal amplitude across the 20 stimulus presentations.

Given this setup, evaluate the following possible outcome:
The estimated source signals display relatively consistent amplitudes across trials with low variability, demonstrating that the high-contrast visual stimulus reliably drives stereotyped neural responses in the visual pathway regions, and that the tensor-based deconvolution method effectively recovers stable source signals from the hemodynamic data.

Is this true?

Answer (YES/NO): NO